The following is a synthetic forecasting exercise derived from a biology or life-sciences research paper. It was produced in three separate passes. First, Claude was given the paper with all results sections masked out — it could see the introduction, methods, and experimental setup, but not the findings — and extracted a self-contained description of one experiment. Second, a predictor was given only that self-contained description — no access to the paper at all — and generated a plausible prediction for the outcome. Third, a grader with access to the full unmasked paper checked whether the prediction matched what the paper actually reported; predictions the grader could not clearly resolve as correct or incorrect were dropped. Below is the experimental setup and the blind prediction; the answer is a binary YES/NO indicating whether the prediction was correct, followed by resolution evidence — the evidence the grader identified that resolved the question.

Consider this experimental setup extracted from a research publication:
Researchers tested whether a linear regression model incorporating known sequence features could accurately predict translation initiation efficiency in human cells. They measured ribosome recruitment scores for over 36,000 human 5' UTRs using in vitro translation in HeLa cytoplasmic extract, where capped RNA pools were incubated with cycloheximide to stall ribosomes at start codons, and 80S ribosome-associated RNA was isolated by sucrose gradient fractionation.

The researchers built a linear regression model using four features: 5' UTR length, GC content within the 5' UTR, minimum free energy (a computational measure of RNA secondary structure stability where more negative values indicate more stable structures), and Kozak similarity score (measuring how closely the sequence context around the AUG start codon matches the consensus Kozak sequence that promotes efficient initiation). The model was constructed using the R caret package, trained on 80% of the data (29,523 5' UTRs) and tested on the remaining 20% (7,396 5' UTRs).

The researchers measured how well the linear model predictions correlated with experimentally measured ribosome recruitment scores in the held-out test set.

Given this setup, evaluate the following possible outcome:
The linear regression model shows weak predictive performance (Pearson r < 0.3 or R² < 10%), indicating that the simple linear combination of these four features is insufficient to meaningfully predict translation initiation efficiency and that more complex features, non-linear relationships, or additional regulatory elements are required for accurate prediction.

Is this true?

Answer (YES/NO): NO